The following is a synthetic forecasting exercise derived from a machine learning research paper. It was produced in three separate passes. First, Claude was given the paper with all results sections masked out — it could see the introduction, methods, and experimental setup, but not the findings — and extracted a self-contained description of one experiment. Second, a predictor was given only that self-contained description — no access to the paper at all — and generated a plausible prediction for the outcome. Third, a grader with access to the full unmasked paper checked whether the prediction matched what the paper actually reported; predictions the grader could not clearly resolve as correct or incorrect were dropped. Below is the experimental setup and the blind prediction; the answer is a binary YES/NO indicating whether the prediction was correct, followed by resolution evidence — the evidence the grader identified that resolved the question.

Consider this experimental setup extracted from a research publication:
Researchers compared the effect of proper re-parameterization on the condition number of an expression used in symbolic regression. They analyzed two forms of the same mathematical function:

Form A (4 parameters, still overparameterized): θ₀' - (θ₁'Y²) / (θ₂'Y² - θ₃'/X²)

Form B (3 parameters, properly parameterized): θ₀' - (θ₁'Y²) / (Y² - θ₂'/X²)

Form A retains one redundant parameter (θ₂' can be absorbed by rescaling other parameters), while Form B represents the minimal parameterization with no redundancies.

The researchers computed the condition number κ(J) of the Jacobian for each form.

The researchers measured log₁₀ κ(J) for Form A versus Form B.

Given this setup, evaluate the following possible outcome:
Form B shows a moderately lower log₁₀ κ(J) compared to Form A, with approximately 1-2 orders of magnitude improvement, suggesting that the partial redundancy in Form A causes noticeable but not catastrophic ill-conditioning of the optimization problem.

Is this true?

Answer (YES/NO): NO